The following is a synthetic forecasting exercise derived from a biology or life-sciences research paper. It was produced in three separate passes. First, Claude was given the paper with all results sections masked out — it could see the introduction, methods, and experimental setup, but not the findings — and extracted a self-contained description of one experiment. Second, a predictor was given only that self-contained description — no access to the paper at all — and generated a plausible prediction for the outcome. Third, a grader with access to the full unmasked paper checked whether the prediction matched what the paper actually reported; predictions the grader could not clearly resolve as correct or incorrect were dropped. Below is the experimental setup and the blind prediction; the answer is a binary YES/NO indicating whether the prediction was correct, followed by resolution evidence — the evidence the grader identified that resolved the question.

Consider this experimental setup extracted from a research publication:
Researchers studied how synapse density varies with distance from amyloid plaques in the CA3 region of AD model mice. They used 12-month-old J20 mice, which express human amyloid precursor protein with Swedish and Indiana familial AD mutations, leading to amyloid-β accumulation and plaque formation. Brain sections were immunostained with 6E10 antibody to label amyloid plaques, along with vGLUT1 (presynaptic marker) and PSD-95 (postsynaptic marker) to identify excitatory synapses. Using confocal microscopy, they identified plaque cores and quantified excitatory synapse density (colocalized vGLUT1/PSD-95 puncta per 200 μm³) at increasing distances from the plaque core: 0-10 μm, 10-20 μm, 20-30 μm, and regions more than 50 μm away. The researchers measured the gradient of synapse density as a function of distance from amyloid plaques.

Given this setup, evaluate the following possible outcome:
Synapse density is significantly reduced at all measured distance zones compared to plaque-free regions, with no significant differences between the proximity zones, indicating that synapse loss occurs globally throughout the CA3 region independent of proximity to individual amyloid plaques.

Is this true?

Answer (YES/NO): NO